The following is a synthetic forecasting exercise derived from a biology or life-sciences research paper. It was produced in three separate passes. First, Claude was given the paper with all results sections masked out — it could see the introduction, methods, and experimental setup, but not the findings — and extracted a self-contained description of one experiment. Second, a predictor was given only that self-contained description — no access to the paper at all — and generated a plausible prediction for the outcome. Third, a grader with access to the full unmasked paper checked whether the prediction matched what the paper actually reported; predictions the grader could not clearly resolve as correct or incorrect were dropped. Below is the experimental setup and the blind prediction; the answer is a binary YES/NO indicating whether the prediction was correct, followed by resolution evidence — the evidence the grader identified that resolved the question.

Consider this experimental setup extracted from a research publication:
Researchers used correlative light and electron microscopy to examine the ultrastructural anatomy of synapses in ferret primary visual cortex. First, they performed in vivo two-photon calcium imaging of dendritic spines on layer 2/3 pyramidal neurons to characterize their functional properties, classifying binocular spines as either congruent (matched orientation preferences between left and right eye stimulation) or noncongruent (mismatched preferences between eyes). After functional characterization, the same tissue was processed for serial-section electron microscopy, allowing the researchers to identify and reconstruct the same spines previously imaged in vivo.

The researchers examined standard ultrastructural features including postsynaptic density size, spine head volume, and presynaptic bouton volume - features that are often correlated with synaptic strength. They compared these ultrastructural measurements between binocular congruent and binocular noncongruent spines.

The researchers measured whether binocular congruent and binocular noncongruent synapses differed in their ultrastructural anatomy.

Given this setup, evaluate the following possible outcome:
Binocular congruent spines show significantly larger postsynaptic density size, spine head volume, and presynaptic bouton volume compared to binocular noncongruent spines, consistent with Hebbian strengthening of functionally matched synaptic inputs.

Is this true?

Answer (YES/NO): NO